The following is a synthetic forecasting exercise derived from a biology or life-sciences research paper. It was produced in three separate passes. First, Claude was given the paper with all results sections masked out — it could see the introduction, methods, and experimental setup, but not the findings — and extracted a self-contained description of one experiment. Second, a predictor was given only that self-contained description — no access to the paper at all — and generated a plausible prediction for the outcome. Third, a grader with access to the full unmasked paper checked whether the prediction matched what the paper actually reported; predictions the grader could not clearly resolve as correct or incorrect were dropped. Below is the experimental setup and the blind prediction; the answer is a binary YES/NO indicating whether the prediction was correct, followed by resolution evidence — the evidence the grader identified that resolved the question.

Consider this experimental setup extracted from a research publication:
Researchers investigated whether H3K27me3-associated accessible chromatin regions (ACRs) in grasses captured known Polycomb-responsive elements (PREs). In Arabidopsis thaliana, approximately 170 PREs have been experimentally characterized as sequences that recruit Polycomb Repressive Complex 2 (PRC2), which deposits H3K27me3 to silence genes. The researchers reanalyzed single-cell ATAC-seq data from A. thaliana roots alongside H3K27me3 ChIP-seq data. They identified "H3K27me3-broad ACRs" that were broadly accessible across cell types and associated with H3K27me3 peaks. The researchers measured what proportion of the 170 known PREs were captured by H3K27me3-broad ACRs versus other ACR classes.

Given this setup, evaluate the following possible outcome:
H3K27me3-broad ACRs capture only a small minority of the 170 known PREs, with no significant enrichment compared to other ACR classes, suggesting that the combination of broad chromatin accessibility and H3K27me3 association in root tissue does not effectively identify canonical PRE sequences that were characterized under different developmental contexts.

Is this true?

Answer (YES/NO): NO